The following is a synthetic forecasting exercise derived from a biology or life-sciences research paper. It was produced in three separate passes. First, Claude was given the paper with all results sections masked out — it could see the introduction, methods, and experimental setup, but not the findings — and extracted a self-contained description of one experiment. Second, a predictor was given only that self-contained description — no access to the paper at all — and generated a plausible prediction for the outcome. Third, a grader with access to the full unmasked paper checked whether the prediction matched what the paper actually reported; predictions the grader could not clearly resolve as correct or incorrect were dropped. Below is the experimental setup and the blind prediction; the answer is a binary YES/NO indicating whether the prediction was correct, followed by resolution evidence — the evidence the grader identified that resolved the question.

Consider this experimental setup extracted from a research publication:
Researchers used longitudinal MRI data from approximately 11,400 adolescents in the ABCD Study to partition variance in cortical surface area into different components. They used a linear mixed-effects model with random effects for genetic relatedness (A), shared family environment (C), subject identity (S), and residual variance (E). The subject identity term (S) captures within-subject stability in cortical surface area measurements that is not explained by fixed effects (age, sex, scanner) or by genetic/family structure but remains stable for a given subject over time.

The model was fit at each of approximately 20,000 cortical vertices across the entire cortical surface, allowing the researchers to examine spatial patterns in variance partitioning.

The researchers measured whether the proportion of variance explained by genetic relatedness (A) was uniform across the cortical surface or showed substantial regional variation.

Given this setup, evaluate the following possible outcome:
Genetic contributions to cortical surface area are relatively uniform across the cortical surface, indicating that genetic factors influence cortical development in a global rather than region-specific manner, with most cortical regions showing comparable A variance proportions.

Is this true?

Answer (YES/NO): NO